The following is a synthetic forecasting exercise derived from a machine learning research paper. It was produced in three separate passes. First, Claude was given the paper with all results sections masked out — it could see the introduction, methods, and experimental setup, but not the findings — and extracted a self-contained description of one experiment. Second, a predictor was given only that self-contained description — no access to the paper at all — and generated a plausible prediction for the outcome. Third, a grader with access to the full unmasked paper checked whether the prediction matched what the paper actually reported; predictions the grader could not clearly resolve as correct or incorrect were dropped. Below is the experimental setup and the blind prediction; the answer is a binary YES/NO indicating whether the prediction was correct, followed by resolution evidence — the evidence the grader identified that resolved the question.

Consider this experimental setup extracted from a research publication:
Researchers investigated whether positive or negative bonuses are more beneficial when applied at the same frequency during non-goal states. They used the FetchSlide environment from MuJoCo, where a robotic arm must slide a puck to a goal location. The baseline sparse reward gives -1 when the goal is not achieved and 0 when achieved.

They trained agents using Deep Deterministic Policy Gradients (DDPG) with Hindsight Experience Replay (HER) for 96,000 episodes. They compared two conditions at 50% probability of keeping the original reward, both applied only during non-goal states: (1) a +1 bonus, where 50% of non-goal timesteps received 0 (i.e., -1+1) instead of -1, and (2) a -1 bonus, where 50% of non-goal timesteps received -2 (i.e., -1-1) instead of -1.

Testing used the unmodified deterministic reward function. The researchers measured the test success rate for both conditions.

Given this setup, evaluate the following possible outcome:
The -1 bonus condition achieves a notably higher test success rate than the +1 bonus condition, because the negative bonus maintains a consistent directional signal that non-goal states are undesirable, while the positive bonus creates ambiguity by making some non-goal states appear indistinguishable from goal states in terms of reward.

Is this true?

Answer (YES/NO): YES